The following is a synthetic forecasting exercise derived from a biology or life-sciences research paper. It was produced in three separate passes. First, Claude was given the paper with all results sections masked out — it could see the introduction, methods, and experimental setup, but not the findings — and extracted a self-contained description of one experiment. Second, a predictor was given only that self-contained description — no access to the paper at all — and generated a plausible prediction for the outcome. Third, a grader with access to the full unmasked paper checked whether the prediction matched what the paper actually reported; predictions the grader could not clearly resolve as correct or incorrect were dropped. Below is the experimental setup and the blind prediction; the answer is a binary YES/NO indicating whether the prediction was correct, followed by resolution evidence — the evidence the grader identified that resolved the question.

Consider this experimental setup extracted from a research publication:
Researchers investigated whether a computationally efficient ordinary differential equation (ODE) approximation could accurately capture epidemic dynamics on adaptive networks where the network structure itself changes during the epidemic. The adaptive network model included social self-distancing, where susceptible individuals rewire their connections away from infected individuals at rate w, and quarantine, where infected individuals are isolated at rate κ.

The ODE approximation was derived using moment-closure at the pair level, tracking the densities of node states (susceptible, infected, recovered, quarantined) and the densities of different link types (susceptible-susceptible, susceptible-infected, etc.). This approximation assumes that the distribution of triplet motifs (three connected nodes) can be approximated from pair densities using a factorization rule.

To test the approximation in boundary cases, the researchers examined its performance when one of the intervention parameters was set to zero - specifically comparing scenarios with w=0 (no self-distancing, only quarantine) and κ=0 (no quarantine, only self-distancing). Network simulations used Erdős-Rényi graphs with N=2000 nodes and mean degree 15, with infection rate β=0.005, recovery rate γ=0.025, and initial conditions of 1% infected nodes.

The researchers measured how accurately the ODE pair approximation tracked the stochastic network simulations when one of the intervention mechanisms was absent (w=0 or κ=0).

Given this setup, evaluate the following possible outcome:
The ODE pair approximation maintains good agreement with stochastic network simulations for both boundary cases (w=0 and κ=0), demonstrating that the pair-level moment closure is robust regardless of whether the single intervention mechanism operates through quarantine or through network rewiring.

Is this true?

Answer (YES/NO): YES